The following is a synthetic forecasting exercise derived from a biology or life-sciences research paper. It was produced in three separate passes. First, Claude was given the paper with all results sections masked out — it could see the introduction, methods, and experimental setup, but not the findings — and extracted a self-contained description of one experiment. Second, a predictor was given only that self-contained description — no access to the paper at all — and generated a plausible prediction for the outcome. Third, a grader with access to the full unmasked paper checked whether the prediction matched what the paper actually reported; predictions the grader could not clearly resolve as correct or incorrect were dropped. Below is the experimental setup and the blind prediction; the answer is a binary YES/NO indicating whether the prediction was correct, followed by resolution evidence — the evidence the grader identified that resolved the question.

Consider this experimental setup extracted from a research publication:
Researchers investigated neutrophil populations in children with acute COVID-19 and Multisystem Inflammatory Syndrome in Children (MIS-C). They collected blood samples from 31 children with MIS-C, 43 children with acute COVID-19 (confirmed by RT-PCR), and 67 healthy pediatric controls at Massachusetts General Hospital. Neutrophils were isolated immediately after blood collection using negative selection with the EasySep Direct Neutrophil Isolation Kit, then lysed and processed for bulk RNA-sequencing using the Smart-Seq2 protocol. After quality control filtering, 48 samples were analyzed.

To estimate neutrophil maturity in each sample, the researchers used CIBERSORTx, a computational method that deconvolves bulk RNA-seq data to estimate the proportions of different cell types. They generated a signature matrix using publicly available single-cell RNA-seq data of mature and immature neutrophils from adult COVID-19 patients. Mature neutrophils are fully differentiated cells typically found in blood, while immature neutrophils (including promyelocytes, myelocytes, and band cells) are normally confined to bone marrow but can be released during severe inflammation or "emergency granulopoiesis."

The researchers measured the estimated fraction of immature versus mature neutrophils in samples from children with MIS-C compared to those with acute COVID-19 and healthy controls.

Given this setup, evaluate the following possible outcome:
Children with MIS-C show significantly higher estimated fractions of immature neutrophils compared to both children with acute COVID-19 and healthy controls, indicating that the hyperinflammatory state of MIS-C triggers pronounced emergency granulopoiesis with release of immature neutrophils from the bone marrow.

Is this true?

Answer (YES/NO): NO